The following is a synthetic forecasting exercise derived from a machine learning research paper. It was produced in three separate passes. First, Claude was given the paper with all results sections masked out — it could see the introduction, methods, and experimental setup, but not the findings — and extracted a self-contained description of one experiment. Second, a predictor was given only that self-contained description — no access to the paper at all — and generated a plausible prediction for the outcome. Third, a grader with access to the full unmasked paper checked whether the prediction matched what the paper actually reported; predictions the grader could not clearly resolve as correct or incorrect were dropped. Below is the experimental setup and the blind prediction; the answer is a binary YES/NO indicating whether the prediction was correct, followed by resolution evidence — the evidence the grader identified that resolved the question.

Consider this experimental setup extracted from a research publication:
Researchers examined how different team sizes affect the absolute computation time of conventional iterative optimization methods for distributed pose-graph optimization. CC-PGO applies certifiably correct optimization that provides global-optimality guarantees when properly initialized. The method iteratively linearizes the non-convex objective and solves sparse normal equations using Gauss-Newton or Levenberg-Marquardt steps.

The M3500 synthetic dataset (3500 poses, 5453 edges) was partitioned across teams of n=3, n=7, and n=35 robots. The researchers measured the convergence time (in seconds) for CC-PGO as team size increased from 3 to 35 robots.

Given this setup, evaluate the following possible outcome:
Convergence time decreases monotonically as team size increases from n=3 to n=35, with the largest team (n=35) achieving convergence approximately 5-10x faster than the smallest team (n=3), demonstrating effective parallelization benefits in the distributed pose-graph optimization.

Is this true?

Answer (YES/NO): NO